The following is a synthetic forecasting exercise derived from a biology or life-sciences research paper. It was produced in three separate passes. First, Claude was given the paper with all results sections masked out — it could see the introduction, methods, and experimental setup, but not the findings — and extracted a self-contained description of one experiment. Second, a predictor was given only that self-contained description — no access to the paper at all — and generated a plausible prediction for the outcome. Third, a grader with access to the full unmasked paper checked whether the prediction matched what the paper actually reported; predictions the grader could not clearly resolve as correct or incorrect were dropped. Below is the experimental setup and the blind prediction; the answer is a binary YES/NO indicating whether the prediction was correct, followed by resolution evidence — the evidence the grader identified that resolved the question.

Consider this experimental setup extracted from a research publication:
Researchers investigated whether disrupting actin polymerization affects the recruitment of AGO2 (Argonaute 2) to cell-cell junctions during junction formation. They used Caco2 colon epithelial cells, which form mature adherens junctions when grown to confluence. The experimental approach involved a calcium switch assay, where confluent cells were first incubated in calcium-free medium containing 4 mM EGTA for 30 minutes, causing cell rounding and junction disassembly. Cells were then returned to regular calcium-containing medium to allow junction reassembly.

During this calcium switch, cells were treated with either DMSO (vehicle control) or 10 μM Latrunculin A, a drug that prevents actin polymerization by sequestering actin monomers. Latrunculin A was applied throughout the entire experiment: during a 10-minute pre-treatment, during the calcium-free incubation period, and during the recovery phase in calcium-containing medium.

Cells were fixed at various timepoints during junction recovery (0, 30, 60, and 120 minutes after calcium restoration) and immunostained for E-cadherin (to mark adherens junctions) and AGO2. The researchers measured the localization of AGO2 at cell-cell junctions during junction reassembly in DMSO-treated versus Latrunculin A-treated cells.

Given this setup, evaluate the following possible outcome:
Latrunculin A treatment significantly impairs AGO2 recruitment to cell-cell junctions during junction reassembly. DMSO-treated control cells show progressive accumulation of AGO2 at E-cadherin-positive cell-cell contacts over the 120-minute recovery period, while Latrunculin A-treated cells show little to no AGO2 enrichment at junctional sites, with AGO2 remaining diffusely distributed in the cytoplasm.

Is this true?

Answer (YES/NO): YES